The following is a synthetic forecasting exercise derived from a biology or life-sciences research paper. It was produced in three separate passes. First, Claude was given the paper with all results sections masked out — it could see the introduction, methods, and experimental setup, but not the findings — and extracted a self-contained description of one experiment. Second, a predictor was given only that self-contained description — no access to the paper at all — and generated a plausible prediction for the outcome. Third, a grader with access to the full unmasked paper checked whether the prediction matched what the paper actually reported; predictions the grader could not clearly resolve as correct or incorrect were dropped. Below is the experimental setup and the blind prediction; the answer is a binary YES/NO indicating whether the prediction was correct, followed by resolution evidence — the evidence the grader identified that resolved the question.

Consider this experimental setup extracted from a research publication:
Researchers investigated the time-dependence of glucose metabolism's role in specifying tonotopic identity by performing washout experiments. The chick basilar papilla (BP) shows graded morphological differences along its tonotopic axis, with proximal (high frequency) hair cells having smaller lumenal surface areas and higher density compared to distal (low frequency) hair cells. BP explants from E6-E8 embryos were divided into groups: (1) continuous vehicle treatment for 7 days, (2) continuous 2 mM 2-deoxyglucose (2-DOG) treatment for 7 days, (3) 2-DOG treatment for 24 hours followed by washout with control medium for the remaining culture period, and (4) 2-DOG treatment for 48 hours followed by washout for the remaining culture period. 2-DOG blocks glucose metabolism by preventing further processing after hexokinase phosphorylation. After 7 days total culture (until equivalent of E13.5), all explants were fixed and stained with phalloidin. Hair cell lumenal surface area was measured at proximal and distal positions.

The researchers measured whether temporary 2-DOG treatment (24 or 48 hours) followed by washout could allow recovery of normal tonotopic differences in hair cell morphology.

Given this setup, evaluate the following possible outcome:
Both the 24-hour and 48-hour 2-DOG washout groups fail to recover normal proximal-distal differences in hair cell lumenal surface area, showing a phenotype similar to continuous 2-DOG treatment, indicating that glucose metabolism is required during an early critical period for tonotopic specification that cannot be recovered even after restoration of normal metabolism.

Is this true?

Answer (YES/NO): NO